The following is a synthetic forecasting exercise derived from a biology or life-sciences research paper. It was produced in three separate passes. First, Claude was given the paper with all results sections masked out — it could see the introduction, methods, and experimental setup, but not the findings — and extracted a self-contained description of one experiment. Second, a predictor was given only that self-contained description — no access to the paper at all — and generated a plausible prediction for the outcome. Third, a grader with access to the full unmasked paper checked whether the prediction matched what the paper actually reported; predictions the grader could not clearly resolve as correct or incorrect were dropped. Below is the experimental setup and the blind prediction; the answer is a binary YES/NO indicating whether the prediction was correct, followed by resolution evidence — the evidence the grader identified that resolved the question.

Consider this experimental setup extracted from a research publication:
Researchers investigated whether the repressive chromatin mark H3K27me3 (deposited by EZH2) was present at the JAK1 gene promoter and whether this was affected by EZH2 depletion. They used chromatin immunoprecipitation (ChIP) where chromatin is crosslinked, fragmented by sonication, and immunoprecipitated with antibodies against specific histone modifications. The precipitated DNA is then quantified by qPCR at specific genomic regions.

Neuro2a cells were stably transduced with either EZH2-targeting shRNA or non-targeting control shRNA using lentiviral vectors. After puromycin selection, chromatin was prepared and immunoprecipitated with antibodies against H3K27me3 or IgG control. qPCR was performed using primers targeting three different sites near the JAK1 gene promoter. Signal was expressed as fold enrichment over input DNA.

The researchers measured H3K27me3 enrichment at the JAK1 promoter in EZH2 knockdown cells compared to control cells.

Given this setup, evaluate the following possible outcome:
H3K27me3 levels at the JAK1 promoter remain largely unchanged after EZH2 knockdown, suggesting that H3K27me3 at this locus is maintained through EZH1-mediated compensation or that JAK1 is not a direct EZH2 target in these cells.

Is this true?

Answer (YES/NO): NO